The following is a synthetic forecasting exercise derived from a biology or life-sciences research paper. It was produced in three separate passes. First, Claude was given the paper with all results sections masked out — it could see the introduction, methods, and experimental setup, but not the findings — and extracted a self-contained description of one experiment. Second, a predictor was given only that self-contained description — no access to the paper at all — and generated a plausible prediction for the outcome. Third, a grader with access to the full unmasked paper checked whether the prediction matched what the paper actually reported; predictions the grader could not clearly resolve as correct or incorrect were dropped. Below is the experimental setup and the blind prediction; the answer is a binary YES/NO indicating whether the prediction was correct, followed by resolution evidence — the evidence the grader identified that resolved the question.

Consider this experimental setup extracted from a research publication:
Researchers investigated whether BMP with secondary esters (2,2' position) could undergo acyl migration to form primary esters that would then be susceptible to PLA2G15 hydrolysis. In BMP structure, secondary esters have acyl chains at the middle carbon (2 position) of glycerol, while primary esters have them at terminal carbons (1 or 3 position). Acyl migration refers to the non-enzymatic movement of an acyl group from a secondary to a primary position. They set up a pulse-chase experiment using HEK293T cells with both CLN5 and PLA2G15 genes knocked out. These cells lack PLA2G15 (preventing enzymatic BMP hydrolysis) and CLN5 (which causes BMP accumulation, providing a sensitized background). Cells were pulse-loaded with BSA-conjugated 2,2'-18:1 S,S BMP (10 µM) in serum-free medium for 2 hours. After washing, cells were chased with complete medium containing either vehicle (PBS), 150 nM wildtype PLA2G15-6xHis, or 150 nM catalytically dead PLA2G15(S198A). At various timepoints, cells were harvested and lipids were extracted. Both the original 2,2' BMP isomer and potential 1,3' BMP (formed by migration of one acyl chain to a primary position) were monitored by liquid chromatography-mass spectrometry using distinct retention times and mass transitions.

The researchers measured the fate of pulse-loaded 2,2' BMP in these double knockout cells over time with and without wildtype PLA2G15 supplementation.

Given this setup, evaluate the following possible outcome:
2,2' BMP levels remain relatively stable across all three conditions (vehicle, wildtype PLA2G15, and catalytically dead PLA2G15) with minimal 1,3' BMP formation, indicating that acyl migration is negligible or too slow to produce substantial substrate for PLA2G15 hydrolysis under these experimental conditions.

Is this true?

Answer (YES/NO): NO